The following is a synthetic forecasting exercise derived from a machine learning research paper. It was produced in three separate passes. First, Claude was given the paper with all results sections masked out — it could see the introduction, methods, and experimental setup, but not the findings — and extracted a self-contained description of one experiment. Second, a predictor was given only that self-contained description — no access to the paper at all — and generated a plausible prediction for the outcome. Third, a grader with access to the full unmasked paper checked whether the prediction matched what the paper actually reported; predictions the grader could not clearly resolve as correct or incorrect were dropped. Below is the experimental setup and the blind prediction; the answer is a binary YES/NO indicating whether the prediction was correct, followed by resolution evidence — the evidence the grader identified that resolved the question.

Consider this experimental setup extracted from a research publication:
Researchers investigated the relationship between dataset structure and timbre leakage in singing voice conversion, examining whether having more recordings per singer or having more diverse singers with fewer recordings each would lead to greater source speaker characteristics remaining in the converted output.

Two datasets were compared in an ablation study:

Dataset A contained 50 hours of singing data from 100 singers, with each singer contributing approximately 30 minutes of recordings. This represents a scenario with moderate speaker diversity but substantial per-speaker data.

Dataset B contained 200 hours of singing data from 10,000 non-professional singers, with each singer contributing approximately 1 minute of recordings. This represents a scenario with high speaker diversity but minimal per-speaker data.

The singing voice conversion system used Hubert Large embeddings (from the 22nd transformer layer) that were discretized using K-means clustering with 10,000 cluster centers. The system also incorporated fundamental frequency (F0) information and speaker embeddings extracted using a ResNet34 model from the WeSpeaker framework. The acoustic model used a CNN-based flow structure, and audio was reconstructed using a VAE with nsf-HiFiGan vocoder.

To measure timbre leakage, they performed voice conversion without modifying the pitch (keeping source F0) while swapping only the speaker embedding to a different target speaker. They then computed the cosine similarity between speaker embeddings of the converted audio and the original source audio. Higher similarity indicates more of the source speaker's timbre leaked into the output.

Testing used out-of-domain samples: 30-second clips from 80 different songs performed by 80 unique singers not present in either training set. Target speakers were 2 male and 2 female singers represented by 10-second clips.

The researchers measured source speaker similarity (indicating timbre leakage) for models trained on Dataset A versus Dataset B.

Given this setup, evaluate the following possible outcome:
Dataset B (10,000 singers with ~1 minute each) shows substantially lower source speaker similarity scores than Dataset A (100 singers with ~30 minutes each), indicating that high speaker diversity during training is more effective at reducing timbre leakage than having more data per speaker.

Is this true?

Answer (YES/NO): NO